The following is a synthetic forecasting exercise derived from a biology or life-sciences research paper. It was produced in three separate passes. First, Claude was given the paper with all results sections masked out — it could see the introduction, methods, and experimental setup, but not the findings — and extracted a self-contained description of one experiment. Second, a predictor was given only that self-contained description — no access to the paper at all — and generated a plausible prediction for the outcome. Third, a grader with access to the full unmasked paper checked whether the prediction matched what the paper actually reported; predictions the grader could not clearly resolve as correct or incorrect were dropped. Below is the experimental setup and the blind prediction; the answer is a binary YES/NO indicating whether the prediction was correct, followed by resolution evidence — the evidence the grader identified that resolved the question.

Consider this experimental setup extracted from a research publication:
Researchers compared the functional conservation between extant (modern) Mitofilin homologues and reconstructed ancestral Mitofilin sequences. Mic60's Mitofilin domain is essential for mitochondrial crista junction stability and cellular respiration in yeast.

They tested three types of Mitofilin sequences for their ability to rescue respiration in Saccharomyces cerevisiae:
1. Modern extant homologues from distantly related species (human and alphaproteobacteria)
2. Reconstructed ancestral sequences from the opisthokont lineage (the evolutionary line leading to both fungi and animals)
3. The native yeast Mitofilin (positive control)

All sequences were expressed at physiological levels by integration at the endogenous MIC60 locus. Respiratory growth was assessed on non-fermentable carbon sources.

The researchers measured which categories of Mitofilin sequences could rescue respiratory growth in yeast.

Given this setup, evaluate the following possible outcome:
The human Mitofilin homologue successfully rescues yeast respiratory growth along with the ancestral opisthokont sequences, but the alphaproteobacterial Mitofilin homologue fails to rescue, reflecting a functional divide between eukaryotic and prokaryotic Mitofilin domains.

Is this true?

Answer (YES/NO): NO